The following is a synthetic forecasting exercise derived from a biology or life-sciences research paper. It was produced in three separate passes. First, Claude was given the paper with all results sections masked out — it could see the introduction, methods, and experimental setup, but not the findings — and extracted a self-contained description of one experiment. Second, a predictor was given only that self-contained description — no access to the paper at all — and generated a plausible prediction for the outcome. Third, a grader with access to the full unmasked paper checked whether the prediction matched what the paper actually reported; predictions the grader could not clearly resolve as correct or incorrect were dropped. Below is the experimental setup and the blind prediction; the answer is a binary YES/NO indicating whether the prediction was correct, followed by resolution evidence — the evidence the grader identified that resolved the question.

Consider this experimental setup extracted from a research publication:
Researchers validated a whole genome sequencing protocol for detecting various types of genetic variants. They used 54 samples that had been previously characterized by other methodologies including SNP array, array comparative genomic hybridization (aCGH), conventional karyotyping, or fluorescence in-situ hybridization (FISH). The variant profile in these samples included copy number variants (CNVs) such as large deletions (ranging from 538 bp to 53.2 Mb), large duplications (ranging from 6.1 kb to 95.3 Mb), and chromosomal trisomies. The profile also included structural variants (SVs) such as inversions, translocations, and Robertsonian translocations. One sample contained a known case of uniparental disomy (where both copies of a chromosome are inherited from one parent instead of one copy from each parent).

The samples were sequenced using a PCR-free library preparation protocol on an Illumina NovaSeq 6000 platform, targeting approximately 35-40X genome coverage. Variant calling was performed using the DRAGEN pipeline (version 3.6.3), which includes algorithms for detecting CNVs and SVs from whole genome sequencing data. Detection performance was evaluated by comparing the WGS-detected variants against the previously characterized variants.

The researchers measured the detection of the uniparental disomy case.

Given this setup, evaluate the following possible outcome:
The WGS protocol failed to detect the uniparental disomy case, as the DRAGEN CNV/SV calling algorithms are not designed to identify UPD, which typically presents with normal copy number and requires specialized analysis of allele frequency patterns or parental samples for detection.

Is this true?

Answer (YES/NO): YES